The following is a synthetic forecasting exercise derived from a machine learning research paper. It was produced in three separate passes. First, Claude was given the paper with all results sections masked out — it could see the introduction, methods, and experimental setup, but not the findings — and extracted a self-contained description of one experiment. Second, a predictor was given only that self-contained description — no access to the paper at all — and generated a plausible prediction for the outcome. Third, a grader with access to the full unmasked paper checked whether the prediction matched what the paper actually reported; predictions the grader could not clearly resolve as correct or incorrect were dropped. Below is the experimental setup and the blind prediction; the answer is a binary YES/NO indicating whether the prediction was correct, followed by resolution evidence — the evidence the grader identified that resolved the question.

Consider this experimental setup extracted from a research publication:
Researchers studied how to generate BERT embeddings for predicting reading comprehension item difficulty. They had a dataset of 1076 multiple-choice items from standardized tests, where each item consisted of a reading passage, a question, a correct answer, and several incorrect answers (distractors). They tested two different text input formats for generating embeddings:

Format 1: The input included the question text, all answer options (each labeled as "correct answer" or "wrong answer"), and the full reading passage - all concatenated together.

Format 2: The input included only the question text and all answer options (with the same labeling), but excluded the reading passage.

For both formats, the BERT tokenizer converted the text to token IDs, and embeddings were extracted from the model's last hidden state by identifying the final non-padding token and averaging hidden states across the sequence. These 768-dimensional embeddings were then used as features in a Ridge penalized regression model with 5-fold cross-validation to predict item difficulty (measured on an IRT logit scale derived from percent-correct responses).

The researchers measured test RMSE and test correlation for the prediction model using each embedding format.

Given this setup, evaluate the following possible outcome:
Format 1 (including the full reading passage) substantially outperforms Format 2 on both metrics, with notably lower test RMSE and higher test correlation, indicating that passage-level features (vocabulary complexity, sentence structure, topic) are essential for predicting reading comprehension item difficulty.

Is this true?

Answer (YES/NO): NO